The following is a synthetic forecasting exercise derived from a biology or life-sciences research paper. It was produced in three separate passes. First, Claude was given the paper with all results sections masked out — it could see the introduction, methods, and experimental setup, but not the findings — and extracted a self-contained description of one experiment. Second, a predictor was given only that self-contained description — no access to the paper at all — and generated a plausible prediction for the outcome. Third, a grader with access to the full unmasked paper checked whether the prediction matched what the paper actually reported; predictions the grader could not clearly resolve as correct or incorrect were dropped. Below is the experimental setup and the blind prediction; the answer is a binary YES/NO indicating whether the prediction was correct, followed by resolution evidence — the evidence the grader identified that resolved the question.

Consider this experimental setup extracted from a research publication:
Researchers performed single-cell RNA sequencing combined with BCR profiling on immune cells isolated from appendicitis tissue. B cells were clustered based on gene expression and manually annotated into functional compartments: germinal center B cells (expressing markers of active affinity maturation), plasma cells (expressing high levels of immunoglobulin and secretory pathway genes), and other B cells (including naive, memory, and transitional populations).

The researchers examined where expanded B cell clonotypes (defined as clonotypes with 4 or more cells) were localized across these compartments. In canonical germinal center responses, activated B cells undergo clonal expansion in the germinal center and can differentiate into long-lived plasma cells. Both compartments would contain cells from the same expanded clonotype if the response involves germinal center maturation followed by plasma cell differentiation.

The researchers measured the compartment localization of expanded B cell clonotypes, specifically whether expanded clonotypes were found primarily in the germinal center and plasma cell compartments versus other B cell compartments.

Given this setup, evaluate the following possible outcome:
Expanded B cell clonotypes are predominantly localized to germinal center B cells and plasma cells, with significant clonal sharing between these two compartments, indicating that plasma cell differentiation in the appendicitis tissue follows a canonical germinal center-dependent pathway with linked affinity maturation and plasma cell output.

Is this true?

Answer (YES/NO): YES